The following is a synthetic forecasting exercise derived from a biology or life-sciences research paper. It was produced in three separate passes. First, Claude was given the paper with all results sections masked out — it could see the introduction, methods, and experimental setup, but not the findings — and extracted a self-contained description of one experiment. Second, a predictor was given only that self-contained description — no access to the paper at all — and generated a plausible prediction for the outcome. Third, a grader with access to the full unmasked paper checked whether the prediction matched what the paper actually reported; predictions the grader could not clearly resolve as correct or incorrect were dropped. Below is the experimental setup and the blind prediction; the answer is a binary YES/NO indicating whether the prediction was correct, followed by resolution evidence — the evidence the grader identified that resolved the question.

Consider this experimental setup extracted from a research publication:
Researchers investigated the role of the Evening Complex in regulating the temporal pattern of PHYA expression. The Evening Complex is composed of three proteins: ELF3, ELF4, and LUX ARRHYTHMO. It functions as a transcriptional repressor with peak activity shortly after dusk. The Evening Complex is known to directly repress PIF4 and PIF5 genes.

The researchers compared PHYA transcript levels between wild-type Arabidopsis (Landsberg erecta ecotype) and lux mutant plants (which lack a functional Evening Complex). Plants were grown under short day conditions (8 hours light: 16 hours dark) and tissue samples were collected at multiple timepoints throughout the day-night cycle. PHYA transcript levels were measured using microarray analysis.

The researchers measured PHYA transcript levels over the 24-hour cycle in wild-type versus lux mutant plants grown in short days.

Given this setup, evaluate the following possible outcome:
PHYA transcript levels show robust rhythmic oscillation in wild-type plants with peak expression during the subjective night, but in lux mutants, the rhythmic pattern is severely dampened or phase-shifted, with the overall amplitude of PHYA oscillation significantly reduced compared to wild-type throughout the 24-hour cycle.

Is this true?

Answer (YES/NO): NO